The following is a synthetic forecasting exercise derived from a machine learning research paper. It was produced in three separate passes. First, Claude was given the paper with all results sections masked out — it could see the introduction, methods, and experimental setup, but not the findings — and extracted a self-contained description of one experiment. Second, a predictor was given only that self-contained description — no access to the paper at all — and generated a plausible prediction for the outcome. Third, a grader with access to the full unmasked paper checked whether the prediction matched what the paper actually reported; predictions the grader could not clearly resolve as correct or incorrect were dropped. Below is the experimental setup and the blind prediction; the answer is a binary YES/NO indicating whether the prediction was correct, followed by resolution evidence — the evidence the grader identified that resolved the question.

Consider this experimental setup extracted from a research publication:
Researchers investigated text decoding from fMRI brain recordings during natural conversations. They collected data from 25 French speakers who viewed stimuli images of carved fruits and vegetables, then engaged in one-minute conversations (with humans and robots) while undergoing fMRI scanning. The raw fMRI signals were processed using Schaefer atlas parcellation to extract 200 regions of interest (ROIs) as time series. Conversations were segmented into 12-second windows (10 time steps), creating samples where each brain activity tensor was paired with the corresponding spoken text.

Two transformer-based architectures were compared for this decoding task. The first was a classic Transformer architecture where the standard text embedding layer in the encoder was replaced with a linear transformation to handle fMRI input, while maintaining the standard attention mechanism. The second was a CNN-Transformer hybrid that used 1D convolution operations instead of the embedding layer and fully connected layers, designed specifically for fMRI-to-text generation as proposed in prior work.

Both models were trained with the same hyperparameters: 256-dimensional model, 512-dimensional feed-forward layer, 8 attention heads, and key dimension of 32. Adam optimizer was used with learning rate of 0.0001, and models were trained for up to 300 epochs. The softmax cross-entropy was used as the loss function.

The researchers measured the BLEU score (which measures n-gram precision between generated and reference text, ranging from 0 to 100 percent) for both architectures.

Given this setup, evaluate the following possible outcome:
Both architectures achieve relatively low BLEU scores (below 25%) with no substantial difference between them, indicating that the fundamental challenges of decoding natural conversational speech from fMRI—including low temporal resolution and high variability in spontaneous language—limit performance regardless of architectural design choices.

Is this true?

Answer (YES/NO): NO